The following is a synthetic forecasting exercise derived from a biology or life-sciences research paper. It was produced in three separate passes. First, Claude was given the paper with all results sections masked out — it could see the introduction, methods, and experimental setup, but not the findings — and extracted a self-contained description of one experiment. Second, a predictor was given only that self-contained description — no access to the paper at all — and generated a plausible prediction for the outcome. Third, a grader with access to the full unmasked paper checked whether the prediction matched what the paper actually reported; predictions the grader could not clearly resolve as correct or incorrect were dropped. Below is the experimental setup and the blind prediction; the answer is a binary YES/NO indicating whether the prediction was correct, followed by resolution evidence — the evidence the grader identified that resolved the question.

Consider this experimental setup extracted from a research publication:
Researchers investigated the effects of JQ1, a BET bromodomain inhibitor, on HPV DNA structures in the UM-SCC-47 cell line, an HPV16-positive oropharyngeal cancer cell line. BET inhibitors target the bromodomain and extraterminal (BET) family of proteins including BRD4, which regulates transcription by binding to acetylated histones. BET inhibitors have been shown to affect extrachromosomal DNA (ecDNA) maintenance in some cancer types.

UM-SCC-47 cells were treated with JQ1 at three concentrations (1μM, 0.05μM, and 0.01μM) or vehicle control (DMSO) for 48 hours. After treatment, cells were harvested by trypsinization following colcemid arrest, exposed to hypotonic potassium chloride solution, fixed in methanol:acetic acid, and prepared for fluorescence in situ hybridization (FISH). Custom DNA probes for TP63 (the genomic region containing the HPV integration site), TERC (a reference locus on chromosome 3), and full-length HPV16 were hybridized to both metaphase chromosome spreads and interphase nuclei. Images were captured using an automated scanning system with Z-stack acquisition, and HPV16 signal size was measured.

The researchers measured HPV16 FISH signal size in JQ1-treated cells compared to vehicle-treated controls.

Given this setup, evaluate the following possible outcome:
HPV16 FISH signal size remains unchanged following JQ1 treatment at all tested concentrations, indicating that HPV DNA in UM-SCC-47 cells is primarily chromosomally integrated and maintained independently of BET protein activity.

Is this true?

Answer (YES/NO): NO